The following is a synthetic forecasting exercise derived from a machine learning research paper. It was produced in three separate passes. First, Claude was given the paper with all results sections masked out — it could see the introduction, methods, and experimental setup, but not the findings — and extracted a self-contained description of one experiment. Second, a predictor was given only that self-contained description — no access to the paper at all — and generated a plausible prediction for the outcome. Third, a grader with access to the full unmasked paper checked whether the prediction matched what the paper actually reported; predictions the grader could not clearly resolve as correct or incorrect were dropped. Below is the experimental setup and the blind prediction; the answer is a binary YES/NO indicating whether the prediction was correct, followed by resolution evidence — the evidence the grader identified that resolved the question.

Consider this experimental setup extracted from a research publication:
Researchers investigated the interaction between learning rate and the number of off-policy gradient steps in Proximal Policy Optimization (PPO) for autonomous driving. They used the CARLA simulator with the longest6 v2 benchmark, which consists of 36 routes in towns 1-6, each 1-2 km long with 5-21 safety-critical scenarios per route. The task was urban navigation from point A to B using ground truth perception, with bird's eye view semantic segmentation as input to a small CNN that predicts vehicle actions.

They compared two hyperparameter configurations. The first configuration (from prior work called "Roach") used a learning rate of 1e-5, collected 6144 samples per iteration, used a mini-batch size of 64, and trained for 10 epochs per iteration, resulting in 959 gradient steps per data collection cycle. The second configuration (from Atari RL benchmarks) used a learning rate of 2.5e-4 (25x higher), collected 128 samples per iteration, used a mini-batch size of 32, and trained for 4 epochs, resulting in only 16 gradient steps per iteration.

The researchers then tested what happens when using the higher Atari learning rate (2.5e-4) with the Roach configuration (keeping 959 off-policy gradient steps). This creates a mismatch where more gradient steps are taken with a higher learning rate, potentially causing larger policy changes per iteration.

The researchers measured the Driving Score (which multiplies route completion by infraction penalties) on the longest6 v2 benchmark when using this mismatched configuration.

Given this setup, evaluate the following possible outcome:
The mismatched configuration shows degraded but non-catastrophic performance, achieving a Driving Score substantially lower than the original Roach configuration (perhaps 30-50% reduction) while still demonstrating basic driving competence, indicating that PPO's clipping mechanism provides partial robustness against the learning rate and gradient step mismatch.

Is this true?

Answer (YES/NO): NO